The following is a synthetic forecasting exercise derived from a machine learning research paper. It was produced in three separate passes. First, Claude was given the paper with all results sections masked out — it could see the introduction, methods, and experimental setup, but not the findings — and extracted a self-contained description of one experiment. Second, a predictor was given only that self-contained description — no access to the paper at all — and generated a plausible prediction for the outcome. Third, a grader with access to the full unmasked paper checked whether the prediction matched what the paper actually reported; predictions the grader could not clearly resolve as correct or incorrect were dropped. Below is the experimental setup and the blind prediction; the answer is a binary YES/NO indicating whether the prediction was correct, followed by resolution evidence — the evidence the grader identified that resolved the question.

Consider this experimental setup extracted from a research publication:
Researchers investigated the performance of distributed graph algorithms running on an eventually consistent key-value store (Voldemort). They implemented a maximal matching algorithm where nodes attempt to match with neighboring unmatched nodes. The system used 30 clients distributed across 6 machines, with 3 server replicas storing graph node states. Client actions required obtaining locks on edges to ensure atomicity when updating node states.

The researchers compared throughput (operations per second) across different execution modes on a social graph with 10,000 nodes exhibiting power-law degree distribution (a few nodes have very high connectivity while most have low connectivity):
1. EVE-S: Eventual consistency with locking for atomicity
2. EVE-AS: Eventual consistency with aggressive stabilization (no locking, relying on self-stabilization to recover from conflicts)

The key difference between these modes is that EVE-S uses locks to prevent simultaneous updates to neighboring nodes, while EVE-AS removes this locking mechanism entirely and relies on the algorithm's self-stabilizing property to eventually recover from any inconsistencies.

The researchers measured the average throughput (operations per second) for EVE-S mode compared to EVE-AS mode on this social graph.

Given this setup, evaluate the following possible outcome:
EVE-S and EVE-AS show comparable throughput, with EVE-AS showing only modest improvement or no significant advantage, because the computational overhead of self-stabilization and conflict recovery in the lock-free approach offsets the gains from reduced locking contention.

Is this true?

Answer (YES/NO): NO